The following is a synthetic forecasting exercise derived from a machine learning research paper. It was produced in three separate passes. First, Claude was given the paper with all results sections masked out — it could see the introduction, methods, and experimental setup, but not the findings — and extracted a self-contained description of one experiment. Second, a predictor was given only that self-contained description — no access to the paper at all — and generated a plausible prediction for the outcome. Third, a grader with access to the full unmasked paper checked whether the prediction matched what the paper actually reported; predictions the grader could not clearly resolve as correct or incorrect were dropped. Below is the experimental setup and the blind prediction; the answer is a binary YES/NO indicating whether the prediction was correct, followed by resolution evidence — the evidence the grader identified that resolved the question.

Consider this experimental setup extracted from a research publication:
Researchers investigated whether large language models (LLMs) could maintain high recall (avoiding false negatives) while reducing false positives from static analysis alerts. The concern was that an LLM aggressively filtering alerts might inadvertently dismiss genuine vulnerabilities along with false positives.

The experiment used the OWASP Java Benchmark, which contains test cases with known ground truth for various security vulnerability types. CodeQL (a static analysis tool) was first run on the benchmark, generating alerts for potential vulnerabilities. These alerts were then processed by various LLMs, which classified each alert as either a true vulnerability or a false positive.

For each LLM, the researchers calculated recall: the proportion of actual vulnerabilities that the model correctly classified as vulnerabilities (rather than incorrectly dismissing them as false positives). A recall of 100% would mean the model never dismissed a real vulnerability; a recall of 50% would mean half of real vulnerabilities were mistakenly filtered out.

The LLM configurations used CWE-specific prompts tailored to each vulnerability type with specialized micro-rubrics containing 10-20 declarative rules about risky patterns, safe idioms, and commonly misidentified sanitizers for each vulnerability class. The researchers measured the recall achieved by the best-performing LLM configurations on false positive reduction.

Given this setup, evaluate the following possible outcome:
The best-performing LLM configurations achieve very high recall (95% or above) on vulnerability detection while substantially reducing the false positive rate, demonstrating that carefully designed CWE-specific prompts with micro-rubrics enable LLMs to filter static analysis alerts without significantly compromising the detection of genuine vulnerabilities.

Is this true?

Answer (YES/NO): NO